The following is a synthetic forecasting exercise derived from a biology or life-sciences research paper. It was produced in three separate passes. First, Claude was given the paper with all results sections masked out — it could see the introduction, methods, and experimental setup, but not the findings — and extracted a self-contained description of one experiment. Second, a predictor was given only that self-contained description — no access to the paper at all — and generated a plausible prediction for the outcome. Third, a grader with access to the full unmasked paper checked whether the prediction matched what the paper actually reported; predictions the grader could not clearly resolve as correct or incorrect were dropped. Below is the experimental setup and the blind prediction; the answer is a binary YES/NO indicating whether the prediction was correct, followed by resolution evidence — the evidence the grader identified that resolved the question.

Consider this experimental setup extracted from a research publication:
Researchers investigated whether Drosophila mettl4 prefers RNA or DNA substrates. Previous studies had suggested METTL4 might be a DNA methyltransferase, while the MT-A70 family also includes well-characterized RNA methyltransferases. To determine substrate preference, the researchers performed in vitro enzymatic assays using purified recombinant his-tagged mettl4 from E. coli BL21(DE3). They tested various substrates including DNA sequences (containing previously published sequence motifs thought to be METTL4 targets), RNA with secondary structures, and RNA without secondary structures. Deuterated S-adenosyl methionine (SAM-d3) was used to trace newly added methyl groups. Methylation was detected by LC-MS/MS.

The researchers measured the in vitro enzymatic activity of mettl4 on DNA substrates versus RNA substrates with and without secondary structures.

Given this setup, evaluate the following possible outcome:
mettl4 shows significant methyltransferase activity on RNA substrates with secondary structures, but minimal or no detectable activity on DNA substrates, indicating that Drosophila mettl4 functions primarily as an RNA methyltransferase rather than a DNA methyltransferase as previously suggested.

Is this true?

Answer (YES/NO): YES